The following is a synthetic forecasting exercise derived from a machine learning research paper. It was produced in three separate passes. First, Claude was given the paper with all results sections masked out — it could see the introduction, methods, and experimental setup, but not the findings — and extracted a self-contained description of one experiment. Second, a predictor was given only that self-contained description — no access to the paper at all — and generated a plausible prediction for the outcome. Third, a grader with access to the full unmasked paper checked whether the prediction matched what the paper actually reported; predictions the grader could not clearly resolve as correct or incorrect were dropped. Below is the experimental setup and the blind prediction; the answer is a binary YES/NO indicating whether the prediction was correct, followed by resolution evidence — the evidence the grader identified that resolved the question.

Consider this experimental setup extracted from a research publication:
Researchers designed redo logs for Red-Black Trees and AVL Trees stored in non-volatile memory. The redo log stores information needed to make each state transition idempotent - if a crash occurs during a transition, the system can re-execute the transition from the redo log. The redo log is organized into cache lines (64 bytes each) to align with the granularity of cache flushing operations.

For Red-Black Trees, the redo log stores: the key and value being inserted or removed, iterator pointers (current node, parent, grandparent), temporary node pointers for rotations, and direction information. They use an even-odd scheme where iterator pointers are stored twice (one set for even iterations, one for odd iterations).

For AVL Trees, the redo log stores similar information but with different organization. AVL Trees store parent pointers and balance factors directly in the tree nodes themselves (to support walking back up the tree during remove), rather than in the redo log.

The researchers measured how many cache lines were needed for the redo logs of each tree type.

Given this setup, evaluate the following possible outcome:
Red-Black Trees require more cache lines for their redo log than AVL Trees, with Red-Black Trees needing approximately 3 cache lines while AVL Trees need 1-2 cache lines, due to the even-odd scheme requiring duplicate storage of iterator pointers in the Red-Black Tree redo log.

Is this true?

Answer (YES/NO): NO